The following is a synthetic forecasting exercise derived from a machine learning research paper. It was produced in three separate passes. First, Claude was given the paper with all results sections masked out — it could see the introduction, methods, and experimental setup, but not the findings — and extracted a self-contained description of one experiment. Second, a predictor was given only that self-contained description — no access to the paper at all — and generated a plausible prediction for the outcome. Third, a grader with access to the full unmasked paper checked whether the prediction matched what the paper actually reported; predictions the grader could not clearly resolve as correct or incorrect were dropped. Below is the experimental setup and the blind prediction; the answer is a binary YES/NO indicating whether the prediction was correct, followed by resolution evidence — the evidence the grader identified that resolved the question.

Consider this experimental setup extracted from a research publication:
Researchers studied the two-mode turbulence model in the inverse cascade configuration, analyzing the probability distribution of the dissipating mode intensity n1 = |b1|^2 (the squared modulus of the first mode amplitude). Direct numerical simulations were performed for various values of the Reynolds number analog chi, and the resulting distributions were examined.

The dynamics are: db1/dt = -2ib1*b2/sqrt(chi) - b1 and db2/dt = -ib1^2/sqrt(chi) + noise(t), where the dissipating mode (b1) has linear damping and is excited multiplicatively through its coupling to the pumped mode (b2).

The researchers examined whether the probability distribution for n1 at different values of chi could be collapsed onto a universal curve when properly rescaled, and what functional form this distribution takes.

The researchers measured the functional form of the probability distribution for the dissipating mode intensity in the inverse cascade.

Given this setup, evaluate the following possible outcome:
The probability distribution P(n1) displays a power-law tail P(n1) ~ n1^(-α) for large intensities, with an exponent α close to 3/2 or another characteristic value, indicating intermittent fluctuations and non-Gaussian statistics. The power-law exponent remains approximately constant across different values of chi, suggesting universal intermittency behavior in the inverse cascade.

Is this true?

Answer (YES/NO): NO